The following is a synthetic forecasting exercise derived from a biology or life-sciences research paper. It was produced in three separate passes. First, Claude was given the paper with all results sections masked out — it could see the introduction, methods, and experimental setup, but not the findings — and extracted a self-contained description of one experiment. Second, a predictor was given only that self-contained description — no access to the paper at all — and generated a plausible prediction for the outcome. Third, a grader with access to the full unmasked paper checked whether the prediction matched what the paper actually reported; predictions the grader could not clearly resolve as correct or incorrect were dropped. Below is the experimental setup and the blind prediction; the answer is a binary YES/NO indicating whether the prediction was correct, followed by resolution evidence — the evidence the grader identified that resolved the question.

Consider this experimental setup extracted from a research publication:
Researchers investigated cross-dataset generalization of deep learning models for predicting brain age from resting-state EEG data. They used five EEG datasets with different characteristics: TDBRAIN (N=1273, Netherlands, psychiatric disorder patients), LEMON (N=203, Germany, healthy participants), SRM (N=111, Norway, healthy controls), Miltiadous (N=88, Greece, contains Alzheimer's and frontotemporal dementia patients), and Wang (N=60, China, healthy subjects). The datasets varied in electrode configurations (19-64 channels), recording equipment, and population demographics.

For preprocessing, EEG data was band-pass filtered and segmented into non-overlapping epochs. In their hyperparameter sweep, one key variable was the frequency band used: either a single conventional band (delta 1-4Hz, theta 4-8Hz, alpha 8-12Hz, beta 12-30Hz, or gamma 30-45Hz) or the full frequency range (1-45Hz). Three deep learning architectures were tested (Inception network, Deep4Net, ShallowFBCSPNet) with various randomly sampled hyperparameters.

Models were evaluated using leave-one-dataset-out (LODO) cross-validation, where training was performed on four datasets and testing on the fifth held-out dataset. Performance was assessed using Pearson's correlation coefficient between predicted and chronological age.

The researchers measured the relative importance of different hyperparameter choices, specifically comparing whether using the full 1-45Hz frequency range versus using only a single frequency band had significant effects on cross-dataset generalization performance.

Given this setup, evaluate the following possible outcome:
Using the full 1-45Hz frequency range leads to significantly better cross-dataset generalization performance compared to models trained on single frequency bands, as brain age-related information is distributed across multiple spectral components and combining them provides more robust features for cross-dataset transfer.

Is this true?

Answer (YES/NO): YES